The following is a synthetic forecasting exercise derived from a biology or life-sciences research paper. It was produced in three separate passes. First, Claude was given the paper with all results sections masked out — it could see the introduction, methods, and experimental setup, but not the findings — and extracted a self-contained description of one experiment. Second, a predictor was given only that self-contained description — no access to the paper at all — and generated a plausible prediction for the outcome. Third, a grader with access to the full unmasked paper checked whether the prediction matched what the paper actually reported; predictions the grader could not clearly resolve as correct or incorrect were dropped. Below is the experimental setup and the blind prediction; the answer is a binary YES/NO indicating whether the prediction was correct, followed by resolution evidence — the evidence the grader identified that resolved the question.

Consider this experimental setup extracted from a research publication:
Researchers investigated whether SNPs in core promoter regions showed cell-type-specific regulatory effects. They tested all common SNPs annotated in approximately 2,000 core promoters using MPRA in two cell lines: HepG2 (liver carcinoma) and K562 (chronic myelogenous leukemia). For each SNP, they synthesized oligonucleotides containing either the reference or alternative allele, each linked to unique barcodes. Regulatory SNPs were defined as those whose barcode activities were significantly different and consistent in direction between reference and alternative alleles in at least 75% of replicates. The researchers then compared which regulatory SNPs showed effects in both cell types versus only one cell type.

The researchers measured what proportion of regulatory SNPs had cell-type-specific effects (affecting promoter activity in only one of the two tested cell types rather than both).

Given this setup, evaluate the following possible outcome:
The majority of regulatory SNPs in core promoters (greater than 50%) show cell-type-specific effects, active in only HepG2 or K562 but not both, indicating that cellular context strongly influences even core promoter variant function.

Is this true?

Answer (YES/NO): YES